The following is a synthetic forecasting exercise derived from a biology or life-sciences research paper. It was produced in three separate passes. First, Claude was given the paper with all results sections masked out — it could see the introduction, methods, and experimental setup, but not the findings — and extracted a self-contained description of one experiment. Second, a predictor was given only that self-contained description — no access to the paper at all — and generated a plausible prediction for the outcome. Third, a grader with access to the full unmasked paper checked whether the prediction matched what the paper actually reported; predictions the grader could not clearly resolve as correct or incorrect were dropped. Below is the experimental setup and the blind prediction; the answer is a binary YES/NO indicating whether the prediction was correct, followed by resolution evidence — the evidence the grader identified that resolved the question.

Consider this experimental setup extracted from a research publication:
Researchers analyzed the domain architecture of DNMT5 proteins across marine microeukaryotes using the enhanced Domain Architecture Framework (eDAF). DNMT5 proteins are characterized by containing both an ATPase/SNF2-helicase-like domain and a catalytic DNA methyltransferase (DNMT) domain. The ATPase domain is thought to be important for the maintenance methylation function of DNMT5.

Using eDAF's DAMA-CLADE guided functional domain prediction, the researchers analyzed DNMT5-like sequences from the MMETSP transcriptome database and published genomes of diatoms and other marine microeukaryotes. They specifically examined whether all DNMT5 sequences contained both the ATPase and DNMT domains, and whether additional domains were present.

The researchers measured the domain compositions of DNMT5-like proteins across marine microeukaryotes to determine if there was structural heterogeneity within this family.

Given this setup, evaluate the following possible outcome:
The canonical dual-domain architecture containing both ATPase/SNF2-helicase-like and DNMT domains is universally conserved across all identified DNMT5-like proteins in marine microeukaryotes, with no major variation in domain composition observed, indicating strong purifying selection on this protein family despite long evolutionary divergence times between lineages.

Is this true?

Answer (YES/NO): NO